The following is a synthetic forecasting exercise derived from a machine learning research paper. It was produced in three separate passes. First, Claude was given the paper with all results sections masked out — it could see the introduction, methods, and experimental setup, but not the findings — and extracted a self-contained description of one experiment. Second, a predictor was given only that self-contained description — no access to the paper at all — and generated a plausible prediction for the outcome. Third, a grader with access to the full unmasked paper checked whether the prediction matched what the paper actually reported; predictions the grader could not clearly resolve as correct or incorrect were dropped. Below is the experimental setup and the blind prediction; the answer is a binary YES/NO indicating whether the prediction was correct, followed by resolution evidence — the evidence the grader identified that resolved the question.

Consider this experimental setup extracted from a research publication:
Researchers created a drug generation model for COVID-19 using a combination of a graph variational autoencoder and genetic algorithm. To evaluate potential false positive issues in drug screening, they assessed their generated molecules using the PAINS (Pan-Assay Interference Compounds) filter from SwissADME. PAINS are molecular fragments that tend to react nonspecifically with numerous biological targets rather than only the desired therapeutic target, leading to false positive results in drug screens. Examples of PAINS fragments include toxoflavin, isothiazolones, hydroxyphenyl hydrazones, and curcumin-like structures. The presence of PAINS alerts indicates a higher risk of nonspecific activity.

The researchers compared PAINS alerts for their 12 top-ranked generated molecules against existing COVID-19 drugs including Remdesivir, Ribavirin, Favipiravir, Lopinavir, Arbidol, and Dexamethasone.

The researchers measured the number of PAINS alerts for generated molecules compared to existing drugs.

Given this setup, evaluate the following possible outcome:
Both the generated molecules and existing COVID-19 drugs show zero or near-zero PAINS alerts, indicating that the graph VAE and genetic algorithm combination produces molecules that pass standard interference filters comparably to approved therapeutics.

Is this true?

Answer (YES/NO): YES